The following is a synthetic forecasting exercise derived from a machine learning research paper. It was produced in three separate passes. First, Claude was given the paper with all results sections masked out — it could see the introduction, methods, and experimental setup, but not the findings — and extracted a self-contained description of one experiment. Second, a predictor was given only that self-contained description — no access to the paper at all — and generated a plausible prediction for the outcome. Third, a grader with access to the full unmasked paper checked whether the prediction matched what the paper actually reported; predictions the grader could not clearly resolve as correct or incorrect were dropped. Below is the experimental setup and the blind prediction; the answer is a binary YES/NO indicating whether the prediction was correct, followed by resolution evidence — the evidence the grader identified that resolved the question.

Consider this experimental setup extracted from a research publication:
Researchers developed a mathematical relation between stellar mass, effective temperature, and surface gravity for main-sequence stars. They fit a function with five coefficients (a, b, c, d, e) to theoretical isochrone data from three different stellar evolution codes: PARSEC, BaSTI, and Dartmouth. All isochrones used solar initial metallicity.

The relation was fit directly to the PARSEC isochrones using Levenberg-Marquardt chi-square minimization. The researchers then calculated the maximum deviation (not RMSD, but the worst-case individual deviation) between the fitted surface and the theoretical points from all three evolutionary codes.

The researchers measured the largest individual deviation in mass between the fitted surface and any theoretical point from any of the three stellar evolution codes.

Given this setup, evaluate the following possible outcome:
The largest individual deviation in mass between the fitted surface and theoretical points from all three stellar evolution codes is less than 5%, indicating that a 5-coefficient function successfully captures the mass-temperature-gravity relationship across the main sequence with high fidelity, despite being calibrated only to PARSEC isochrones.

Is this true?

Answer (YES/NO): YES